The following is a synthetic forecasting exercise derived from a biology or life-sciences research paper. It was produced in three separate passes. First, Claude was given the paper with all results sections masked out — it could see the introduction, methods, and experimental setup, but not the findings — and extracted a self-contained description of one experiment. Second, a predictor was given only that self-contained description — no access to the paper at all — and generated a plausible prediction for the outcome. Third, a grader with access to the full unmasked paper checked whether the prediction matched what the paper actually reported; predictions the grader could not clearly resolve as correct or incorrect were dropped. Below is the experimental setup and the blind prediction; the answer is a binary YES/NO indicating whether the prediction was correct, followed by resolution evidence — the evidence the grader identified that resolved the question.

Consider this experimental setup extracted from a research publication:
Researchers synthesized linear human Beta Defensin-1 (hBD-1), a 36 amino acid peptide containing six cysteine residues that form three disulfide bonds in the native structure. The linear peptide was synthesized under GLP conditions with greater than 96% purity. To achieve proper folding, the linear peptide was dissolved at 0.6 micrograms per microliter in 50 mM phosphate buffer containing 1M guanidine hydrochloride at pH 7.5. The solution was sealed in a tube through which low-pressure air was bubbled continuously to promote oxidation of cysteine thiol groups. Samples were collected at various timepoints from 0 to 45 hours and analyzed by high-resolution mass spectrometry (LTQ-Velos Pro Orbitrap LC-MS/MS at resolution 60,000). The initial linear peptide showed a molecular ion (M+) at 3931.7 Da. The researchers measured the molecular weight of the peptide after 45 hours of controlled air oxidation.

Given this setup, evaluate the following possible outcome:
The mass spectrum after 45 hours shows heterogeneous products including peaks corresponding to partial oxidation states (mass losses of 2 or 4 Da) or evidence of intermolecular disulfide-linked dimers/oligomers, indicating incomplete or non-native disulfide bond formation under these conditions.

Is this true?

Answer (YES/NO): NO